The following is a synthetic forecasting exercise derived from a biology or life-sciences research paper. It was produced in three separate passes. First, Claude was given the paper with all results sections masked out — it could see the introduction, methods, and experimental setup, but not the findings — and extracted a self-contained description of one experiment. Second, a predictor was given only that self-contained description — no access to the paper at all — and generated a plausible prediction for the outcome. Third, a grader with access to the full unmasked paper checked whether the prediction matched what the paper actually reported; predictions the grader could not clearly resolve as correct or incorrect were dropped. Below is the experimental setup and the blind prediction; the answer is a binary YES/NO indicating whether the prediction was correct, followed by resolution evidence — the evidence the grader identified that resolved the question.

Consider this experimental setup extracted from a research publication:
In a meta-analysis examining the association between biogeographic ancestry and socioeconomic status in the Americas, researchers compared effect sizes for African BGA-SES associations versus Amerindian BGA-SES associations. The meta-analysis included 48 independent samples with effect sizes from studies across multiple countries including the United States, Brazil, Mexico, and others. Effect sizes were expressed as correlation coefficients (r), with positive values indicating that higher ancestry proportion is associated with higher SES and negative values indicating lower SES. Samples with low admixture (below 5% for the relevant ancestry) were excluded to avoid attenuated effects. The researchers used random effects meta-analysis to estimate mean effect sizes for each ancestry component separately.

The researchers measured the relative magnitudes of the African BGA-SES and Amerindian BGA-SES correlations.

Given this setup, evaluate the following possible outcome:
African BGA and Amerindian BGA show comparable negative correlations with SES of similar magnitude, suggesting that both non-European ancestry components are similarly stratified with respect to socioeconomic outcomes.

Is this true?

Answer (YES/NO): NO